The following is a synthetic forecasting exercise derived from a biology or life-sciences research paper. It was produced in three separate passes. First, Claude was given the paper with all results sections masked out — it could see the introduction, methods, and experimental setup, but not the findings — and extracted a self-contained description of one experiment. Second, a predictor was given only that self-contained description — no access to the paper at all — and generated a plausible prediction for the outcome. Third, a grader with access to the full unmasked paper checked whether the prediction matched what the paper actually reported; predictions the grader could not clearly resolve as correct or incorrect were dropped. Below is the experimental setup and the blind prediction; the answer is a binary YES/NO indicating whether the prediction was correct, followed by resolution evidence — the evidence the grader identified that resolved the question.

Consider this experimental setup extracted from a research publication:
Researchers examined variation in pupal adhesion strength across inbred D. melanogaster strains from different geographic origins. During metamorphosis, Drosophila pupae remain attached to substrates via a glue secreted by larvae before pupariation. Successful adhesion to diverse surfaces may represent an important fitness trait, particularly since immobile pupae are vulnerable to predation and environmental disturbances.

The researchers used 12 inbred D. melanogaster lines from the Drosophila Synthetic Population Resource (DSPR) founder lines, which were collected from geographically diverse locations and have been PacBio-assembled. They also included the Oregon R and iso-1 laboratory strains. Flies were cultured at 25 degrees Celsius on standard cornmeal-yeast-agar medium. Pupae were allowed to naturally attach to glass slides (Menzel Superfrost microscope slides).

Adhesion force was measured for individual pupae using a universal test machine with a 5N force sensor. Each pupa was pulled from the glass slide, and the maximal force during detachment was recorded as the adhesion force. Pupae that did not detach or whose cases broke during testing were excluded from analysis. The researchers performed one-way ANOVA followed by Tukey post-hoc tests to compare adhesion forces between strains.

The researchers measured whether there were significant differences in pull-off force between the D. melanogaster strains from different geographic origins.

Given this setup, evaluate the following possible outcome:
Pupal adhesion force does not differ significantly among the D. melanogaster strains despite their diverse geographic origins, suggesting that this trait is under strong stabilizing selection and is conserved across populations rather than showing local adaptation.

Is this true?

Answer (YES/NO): NO